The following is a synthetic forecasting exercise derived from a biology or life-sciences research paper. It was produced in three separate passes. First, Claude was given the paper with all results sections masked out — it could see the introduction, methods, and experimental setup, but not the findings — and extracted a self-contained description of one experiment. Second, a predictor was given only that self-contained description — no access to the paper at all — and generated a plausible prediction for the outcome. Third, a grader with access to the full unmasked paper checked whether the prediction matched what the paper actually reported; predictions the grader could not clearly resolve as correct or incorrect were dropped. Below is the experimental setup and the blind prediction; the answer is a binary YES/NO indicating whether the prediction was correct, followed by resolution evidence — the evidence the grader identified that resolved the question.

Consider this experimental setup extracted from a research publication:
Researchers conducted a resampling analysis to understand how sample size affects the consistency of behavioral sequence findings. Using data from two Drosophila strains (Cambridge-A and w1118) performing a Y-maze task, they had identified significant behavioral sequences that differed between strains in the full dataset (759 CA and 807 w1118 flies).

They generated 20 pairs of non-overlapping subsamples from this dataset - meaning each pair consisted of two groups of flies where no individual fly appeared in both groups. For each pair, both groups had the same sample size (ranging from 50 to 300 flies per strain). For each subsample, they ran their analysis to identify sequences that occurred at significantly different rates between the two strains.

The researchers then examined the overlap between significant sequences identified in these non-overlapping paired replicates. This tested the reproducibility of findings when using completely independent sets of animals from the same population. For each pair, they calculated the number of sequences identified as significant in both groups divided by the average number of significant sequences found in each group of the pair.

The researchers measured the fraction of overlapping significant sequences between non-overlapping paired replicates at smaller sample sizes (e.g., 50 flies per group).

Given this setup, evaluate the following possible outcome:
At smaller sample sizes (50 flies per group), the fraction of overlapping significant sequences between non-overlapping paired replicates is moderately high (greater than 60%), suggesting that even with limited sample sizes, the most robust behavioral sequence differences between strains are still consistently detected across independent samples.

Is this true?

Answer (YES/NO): NO